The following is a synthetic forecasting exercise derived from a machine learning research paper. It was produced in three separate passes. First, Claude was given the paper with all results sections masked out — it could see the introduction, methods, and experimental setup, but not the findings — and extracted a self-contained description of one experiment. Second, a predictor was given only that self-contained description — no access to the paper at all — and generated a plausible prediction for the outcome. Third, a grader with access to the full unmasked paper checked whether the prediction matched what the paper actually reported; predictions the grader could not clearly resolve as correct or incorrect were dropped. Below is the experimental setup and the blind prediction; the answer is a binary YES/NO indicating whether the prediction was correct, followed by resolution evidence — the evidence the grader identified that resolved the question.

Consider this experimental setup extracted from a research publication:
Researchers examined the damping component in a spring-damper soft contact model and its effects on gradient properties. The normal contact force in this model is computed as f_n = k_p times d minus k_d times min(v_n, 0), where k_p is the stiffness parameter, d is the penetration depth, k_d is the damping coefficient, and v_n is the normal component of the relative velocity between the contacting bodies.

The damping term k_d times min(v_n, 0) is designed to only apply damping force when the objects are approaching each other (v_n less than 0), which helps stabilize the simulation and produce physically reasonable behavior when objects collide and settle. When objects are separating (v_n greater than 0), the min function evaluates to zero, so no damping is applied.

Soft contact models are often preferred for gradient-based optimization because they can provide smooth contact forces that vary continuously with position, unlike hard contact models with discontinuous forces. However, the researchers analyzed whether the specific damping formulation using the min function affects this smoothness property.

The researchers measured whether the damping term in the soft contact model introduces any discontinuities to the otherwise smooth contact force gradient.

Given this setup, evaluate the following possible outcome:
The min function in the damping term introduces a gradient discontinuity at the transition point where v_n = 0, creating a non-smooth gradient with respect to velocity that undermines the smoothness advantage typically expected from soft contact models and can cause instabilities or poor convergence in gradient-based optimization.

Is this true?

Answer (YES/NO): NO